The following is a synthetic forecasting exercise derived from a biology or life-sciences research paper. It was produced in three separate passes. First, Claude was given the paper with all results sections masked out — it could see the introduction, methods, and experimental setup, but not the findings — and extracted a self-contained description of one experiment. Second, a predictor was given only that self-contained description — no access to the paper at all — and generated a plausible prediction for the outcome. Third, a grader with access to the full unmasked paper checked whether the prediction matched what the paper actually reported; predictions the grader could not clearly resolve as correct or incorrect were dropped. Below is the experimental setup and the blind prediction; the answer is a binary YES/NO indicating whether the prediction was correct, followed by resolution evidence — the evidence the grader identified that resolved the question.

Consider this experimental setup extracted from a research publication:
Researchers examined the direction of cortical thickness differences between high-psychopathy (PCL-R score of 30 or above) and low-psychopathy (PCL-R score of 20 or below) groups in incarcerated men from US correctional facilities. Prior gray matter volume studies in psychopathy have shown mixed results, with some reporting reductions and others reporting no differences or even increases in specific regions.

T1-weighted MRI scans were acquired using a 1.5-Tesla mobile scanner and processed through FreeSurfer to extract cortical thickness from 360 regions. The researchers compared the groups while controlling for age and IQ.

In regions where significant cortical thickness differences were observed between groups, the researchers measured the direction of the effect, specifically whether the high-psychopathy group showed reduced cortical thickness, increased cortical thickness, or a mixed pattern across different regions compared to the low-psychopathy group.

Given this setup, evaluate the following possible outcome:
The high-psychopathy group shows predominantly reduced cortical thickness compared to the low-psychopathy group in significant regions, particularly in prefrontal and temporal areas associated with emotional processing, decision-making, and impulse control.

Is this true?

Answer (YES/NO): NO